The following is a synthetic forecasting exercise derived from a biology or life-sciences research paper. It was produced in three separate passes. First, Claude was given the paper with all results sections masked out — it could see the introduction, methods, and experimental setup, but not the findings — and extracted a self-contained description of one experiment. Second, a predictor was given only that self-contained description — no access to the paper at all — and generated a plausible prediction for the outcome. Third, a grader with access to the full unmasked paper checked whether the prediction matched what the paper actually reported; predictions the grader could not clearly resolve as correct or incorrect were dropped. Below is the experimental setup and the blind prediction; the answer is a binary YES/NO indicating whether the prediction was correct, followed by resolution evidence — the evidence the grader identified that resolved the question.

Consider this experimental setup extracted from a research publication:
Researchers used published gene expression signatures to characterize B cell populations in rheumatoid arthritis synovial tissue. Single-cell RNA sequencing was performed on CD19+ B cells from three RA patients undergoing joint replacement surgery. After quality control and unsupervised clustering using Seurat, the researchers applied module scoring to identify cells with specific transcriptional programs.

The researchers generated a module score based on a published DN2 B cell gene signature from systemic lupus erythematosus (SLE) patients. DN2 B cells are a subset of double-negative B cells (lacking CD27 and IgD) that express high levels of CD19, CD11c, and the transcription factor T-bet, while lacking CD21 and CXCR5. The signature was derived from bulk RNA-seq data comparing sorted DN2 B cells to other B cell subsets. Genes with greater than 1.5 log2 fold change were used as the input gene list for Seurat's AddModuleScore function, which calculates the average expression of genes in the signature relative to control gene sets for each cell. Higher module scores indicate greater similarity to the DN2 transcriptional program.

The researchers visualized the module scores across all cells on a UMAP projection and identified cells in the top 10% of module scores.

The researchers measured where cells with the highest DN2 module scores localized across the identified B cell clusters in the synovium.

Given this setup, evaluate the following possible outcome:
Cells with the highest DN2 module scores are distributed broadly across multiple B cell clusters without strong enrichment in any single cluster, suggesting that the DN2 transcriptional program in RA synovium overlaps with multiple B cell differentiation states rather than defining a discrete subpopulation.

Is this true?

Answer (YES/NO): NO